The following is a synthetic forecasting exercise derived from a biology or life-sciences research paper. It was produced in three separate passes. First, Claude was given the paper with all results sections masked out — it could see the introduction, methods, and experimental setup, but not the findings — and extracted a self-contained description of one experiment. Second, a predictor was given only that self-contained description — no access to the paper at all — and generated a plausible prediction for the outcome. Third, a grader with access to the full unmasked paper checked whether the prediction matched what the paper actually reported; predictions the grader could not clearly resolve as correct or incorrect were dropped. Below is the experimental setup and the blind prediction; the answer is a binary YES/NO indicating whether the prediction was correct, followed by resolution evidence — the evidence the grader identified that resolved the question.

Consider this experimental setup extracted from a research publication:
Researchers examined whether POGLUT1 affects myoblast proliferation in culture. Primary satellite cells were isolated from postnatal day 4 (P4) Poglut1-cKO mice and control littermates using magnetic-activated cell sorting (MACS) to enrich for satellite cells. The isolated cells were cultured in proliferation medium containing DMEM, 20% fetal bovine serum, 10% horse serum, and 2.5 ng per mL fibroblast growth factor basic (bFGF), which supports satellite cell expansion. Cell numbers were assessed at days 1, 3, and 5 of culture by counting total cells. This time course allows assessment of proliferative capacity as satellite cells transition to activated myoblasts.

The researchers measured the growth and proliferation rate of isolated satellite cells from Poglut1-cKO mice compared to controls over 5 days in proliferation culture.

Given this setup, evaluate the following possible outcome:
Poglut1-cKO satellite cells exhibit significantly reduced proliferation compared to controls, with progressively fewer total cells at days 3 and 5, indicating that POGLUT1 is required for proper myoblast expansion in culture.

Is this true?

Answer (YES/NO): YES